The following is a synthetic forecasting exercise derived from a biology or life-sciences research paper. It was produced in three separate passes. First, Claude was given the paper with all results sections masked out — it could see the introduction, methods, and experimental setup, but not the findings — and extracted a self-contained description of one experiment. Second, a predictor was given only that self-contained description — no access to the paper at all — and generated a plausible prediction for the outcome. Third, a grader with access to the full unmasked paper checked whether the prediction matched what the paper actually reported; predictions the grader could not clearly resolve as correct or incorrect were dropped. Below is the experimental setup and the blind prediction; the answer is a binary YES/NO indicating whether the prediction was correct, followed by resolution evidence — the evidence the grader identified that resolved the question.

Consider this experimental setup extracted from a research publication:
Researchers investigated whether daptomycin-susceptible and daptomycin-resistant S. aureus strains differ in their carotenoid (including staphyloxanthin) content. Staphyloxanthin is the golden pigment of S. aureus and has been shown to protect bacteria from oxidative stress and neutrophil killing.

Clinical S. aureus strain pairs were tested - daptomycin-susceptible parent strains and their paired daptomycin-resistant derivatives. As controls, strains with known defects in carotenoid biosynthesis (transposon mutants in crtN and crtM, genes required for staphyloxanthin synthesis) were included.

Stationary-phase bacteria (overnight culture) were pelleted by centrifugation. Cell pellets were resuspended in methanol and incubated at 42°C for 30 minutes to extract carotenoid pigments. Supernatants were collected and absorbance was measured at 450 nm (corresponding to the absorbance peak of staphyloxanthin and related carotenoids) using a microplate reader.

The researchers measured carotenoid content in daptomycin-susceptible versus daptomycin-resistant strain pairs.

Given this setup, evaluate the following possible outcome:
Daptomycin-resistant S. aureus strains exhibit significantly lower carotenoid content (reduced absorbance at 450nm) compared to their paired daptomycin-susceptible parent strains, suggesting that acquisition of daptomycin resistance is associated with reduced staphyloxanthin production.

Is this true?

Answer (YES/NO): NO